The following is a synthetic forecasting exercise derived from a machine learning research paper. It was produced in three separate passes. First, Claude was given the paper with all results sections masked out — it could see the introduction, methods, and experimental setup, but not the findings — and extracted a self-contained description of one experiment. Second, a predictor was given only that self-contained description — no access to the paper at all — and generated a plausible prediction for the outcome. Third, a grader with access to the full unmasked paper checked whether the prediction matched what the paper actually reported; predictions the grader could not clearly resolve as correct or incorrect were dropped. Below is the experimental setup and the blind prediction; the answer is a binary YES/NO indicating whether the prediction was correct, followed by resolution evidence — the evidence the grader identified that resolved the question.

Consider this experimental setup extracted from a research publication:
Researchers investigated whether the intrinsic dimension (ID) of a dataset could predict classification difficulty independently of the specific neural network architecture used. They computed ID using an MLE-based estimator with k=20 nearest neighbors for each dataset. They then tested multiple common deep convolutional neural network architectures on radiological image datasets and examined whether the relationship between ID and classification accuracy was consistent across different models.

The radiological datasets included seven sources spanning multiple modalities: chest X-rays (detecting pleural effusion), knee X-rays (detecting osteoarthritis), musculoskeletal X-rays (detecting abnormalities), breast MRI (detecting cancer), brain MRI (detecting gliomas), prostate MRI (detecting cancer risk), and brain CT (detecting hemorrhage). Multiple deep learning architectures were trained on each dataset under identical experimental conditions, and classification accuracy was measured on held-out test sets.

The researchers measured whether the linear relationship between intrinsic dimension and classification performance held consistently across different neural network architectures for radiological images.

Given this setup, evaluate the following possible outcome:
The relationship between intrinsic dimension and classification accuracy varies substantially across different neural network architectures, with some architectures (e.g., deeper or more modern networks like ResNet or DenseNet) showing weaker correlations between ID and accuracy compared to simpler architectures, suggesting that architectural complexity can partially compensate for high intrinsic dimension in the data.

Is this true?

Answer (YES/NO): NO